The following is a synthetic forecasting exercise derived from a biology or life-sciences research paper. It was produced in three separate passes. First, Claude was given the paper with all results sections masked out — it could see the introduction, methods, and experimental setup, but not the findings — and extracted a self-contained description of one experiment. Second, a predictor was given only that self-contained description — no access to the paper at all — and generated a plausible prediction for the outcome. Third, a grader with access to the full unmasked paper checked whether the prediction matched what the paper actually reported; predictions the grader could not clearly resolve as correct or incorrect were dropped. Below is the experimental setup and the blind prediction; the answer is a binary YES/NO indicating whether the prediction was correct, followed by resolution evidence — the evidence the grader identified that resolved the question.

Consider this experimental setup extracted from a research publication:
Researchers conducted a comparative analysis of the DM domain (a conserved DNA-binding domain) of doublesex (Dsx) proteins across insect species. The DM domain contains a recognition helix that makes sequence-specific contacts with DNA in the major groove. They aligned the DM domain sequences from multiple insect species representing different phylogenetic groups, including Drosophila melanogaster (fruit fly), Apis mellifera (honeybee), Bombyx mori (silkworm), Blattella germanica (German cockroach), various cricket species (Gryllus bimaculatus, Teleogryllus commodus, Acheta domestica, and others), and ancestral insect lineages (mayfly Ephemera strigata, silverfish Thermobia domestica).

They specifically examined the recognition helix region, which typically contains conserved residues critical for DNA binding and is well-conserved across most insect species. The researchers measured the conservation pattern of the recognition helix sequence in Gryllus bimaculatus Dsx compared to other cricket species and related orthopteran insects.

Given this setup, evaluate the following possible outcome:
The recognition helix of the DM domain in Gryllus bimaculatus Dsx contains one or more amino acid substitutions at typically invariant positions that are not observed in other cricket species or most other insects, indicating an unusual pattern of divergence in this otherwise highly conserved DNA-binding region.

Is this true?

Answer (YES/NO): NO